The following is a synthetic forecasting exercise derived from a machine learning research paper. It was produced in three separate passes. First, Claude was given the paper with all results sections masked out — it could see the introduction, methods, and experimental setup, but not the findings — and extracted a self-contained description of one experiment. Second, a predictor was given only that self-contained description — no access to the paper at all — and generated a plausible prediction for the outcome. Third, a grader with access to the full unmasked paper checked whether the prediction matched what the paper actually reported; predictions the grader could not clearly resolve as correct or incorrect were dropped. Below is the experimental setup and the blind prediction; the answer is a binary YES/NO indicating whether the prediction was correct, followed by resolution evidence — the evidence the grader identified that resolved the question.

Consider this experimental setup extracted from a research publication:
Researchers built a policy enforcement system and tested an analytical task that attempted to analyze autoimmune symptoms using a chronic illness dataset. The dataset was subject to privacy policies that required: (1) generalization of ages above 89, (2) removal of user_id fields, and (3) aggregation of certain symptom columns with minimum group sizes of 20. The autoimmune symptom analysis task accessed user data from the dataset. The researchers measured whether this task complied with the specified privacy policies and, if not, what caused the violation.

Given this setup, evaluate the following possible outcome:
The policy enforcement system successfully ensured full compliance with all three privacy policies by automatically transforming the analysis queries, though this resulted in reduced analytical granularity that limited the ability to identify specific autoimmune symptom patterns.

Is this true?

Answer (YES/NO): NO